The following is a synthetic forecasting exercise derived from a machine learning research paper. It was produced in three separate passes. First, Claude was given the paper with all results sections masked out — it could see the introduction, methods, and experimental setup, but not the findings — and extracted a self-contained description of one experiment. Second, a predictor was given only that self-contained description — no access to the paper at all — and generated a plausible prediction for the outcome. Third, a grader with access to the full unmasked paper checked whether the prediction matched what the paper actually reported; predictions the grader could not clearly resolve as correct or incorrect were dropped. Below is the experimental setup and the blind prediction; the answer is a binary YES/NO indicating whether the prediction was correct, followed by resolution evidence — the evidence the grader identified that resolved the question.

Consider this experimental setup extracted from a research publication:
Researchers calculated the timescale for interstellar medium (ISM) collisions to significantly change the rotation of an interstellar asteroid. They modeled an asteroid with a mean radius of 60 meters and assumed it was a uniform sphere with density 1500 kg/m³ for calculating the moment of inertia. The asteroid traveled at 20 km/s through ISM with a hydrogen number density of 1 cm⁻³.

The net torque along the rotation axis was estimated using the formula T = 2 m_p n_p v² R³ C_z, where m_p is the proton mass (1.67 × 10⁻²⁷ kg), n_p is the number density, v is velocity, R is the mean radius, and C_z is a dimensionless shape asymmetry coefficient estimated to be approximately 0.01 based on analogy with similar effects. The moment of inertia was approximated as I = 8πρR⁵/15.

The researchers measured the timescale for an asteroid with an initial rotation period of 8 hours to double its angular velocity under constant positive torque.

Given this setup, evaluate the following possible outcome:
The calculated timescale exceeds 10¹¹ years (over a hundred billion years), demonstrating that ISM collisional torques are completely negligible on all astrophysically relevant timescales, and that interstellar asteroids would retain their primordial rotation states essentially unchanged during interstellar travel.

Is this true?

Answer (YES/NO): NO